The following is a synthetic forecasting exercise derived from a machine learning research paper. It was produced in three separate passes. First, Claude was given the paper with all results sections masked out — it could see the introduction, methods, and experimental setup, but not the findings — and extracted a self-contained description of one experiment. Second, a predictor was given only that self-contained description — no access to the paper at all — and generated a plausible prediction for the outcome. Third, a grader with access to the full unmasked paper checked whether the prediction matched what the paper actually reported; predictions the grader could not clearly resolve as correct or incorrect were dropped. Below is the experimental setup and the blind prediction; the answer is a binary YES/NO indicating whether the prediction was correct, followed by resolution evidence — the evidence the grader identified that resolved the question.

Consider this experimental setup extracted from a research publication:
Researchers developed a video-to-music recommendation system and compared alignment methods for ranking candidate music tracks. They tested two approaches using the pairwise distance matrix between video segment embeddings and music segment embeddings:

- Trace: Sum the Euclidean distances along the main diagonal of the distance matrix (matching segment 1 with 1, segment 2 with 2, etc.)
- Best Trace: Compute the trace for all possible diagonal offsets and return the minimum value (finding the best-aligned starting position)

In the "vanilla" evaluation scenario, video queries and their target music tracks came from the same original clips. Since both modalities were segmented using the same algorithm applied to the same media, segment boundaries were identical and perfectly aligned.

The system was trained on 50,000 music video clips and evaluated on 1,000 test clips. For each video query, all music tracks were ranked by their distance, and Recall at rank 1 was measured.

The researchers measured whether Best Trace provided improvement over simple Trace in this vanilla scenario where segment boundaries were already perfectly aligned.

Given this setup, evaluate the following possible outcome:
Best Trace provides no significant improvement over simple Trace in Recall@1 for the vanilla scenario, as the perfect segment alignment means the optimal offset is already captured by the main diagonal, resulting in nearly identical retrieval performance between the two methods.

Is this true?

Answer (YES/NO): NO